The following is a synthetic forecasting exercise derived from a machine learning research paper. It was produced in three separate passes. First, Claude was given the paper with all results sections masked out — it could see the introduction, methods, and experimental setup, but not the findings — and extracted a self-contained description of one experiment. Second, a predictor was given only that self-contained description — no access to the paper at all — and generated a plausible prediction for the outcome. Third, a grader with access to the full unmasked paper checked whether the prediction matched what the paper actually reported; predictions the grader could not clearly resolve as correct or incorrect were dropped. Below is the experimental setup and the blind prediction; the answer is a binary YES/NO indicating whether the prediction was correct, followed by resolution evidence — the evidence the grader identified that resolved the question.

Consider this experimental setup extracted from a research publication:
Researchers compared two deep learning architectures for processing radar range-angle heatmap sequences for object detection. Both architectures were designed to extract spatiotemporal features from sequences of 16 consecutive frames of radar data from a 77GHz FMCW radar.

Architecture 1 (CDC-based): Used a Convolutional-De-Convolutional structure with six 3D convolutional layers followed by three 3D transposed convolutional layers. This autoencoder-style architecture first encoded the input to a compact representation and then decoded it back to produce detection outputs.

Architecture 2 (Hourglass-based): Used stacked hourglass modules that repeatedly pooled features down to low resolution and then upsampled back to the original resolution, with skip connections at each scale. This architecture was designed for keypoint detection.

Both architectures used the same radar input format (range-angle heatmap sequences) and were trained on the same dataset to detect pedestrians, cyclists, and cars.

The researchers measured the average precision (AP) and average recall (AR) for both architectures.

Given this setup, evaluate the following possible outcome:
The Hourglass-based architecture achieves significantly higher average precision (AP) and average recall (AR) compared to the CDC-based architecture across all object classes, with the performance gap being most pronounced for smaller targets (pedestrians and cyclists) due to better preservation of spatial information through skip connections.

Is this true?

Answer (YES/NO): NO